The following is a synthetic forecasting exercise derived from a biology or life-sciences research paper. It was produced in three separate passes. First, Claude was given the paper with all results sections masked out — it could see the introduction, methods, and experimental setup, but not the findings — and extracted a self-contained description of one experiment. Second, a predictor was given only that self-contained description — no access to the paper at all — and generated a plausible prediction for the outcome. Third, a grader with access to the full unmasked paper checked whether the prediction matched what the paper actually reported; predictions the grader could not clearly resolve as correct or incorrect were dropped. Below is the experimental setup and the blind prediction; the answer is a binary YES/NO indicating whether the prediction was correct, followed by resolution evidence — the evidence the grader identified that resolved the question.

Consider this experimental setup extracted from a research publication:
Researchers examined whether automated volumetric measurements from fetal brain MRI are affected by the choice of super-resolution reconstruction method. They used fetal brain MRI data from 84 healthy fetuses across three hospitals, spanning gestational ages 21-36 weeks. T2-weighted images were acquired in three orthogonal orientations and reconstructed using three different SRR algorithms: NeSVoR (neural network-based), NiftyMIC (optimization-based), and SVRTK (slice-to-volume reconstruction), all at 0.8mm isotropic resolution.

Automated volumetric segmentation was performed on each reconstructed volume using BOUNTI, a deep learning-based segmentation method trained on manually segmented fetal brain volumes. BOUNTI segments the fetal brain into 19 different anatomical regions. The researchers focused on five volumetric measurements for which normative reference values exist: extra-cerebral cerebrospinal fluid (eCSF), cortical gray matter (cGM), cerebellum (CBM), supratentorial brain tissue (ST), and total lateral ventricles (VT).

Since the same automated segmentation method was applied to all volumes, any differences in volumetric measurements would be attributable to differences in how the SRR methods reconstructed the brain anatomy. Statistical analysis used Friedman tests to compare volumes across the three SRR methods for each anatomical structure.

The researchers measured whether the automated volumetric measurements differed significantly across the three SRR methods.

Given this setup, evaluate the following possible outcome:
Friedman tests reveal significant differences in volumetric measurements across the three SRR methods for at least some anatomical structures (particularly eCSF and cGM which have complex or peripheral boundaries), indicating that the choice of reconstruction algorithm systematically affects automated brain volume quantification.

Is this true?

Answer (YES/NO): NO